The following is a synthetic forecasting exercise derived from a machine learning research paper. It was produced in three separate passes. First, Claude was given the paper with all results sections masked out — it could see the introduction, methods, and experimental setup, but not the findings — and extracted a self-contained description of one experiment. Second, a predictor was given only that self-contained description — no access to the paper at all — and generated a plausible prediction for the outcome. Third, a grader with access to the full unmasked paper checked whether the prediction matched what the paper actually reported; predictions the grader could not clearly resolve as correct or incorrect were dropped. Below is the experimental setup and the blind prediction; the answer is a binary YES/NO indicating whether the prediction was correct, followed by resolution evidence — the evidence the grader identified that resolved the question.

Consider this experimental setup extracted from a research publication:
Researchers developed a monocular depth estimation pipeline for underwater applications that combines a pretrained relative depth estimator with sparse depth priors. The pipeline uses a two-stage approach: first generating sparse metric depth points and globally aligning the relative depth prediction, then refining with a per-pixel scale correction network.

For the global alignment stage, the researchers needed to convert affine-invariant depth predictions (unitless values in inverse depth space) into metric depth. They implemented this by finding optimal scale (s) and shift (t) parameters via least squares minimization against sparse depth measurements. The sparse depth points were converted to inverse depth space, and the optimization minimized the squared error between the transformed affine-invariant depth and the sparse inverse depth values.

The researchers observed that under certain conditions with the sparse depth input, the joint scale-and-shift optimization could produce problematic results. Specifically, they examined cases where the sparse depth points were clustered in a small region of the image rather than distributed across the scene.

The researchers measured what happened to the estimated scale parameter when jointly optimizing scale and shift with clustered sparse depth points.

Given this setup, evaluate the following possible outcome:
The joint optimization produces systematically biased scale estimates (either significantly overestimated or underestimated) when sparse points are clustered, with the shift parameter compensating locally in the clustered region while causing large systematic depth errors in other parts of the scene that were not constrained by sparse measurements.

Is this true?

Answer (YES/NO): NO